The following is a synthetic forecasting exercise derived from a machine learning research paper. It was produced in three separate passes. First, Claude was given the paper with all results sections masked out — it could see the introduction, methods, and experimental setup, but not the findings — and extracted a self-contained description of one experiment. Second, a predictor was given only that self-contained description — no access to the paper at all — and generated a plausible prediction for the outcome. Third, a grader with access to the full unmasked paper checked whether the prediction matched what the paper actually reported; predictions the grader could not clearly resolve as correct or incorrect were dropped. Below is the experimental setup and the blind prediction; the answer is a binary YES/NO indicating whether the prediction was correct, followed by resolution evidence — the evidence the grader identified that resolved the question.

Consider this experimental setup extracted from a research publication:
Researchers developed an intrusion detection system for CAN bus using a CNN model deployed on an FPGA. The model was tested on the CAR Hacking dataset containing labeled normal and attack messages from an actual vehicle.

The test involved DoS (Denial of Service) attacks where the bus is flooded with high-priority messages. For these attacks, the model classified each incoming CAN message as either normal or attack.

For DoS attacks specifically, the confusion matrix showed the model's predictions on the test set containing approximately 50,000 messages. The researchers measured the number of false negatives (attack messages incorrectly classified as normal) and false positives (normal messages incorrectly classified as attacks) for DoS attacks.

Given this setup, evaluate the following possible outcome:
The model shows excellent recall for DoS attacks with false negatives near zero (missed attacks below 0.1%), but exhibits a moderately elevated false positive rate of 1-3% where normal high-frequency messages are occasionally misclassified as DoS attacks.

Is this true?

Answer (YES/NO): NO